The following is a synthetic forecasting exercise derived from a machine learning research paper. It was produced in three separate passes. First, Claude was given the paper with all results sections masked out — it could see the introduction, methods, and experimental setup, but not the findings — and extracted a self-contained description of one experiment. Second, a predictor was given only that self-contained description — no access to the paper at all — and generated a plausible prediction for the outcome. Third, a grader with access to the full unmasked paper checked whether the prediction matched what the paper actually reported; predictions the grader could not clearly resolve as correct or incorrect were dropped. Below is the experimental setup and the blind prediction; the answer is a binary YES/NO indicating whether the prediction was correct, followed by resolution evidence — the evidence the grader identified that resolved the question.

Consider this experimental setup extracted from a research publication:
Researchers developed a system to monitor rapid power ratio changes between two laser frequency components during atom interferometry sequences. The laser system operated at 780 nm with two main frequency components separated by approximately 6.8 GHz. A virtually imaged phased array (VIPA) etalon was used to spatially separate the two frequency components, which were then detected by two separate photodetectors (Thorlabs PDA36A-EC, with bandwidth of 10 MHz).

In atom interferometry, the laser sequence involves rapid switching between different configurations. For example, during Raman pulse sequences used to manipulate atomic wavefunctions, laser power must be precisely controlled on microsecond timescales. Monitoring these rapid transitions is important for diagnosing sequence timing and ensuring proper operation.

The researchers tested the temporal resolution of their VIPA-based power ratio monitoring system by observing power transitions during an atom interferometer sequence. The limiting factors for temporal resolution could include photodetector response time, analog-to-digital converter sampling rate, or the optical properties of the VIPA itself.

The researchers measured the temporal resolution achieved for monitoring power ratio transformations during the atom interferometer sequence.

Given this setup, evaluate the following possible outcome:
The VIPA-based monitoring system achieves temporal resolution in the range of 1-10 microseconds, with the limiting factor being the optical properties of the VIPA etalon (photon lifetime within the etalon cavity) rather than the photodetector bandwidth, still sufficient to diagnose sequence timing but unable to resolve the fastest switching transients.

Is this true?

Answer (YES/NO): NO